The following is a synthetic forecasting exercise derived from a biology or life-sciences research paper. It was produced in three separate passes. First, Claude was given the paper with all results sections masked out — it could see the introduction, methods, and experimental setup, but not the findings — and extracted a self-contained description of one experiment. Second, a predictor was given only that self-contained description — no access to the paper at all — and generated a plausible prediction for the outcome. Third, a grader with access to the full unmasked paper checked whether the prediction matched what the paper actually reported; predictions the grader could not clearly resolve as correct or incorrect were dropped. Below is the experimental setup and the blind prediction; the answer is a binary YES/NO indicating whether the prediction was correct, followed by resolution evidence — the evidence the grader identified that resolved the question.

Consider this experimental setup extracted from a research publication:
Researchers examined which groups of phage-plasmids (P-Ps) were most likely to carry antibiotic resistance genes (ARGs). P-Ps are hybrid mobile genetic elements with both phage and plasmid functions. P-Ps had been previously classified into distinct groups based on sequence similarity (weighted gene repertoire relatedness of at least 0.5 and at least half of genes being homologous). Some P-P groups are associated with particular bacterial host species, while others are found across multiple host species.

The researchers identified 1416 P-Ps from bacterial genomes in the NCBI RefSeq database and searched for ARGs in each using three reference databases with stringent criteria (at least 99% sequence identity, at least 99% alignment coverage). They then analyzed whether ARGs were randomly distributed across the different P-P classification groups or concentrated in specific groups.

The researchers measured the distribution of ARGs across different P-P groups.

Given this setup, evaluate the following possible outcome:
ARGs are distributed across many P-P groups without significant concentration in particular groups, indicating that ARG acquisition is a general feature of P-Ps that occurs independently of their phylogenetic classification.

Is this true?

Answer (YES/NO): NO